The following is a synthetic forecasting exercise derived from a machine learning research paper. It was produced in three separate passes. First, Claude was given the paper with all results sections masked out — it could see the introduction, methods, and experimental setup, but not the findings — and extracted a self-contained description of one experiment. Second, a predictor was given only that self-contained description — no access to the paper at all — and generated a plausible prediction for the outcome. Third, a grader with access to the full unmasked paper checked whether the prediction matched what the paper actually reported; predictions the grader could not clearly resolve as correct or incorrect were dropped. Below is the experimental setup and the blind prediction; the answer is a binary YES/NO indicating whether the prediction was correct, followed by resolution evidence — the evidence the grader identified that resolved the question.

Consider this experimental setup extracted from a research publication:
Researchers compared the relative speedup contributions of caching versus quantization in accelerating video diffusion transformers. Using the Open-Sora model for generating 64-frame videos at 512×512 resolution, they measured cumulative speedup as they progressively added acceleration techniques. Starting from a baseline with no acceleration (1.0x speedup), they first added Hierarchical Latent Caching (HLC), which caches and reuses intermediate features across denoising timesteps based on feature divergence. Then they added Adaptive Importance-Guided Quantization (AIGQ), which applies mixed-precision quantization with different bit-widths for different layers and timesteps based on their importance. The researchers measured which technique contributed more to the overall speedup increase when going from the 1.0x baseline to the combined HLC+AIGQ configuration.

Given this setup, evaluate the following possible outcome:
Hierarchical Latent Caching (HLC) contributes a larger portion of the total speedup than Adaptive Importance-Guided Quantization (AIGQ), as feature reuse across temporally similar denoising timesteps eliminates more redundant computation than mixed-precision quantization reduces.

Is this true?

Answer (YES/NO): YES